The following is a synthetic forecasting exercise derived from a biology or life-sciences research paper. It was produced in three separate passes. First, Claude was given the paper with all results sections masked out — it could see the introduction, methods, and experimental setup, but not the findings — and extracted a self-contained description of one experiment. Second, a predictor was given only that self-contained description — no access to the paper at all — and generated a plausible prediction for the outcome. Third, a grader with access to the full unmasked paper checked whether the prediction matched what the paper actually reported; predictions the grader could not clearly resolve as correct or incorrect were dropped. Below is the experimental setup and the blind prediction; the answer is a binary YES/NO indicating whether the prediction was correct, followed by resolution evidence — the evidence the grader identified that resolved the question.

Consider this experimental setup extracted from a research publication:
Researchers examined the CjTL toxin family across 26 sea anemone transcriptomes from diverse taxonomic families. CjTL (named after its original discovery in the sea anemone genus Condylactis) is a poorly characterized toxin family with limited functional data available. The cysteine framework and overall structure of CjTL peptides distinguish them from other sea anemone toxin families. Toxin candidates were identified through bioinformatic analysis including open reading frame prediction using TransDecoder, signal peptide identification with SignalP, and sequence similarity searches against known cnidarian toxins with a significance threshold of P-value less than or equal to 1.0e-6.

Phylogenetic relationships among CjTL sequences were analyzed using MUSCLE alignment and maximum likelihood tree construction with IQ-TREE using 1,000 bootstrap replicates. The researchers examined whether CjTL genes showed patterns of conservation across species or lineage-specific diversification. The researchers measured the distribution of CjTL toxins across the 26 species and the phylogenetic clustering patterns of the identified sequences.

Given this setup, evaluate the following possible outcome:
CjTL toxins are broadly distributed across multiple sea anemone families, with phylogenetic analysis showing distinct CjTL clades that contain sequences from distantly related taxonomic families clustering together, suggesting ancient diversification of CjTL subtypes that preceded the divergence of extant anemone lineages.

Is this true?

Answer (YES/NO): NO